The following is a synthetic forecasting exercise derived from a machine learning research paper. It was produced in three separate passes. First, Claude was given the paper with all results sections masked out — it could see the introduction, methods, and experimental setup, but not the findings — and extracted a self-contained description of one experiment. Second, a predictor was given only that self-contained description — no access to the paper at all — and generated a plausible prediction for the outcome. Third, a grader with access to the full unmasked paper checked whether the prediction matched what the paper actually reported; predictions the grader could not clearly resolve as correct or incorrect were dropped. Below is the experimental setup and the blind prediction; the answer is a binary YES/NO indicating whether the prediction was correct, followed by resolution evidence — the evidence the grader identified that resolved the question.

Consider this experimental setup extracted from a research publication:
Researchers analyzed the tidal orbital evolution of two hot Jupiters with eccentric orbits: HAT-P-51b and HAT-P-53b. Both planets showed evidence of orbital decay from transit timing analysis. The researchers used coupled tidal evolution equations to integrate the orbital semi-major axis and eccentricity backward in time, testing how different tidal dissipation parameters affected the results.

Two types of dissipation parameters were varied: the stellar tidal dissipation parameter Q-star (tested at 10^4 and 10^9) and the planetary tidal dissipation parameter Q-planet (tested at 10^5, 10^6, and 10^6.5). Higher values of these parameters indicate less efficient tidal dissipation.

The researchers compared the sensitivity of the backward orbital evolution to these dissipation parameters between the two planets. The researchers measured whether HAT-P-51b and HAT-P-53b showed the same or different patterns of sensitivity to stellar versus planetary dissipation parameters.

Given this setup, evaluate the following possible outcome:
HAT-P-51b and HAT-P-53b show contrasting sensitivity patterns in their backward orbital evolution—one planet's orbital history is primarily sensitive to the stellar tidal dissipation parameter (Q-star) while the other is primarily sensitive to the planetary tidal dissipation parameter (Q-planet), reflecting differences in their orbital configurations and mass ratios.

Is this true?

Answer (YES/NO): NO